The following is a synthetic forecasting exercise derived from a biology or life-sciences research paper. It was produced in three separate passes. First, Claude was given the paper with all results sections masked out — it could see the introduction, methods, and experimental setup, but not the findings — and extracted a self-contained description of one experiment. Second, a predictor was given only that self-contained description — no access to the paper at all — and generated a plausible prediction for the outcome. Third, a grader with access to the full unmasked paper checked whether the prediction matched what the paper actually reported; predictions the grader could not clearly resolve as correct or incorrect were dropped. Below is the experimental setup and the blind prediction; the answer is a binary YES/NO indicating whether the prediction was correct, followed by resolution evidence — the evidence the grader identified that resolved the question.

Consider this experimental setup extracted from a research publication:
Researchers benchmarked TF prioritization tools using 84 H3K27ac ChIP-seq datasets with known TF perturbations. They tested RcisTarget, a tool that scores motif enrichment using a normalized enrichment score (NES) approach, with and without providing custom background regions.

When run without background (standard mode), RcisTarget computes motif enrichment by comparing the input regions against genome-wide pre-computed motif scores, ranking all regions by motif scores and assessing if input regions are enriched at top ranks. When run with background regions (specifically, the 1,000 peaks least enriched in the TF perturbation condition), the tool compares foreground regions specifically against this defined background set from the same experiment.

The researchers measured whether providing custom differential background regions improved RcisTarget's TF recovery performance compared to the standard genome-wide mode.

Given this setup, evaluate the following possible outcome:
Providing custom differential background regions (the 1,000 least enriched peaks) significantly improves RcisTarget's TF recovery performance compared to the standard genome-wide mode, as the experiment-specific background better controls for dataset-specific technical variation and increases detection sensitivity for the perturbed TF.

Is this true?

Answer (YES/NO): NO